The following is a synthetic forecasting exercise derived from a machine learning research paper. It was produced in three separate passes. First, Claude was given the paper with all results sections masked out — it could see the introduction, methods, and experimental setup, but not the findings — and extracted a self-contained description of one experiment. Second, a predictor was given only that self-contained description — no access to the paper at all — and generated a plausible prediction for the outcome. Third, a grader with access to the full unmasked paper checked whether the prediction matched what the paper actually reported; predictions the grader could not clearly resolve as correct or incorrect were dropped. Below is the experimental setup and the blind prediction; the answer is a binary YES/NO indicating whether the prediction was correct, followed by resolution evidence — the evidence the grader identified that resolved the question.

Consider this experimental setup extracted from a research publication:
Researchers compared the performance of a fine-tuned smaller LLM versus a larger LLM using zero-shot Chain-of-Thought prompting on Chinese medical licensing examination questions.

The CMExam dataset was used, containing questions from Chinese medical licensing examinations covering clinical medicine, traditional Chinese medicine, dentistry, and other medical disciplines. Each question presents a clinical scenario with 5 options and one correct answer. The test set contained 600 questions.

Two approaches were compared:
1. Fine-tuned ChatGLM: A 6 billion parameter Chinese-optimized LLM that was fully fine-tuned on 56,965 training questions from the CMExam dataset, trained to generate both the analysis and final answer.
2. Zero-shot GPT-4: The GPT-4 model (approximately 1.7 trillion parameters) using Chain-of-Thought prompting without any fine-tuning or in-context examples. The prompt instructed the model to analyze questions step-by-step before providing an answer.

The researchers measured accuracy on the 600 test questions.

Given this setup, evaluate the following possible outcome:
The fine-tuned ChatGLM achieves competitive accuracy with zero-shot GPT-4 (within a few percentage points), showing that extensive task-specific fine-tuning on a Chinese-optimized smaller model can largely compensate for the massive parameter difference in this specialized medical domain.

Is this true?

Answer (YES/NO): NO